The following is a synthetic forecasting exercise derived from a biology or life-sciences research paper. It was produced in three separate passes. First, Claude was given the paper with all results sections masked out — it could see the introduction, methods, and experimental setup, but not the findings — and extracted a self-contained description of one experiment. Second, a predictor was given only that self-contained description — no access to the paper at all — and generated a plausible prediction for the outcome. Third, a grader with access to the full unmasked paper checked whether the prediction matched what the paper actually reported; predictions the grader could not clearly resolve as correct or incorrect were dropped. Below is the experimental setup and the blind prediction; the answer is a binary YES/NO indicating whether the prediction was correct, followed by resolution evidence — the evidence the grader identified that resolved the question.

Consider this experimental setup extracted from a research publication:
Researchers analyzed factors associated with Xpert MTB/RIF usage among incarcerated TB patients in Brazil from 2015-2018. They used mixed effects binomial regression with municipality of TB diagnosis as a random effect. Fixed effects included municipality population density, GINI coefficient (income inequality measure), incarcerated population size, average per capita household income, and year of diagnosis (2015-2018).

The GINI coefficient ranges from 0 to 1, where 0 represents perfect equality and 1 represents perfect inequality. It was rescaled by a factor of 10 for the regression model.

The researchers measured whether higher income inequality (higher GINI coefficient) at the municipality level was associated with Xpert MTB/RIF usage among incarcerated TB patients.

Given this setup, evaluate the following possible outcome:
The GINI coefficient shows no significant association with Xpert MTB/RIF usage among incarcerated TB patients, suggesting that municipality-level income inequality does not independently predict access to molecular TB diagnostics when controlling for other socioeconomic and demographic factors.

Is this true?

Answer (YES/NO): YES